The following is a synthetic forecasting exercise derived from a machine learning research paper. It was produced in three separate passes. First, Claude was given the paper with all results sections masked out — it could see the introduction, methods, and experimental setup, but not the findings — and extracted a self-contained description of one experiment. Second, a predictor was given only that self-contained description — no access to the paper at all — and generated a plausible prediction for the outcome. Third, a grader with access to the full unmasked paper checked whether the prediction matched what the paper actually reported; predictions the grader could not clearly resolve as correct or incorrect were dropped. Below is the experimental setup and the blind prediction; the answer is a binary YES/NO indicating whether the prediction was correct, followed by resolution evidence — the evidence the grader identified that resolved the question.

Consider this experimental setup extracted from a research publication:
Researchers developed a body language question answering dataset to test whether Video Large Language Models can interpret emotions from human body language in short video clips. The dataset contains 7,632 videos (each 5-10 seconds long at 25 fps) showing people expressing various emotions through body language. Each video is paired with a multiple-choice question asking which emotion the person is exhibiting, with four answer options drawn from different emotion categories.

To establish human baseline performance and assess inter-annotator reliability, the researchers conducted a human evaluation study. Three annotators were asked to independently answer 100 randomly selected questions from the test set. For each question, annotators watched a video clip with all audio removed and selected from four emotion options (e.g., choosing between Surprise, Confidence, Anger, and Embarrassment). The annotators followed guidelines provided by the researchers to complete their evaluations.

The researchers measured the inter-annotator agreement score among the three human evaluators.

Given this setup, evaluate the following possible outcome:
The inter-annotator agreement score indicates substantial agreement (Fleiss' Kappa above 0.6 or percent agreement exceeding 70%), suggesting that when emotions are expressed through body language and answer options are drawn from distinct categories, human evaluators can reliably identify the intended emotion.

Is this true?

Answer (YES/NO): YES